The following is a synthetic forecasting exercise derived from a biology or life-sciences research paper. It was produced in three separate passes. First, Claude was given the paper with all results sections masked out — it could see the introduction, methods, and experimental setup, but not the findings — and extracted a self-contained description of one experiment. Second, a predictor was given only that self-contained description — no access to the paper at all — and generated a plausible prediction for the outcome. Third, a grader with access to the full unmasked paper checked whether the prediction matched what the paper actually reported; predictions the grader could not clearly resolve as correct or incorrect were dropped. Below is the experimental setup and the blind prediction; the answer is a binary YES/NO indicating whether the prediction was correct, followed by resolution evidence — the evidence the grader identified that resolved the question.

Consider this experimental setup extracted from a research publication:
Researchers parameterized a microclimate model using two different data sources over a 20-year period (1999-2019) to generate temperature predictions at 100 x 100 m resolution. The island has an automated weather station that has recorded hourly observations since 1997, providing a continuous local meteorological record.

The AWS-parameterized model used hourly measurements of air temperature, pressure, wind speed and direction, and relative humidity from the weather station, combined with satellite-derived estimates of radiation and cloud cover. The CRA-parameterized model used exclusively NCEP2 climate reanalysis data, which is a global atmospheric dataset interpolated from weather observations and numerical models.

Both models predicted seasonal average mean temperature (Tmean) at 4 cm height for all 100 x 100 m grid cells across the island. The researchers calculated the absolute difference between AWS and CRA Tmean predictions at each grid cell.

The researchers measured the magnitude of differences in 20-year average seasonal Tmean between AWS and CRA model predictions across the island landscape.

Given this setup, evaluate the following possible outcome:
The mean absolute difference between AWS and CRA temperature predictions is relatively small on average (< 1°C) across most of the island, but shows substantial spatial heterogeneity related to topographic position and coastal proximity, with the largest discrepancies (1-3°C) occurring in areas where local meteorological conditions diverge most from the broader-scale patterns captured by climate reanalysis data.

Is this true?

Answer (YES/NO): NO